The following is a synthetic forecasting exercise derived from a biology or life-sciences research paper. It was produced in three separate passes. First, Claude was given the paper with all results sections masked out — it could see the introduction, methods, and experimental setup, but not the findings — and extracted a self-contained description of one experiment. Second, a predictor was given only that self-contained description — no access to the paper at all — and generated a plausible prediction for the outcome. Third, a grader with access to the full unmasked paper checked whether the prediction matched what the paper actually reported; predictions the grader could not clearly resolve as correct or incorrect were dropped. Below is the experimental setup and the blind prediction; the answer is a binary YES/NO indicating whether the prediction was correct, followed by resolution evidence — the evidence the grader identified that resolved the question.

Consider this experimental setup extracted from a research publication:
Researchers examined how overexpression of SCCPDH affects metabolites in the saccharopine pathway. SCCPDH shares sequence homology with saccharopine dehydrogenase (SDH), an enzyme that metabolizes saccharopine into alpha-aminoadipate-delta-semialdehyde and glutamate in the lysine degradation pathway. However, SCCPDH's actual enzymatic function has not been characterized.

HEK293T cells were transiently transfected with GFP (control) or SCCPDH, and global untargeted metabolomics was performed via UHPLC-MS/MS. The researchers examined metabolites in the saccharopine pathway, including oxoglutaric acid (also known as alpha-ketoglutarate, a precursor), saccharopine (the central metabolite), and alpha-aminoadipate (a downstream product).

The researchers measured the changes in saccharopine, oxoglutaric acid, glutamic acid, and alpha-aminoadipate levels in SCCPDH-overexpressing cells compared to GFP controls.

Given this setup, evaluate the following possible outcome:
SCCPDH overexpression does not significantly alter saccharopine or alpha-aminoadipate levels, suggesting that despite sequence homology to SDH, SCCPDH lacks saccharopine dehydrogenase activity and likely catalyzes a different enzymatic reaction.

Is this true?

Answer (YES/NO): NO